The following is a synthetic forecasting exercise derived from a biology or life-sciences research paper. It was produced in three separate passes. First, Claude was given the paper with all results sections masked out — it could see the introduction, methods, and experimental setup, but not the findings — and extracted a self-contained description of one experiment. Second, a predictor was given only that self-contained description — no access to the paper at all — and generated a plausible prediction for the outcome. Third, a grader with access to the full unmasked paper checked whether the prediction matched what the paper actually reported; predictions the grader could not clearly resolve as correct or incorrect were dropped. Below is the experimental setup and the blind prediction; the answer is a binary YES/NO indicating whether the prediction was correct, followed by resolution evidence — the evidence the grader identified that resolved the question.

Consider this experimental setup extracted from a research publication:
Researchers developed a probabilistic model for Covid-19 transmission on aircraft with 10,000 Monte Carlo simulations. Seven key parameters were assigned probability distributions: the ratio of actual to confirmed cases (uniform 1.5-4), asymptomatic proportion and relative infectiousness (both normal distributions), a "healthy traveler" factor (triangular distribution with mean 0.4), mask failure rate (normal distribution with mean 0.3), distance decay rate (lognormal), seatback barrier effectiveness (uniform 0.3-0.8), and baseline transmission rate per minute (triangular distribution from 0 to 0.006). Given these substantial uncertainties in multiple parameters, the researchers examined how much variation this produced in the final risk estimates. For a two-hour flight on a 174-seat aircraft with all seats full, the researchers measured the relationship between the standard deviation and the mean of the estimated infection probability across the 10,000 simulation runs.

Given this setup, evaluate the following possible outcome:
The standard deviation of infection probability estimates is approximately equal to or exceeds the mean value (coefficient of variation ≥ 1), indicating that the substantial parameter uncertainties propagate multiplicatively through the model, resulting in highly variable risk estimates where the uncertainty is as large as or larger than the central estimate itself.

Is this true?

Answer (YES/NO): NO